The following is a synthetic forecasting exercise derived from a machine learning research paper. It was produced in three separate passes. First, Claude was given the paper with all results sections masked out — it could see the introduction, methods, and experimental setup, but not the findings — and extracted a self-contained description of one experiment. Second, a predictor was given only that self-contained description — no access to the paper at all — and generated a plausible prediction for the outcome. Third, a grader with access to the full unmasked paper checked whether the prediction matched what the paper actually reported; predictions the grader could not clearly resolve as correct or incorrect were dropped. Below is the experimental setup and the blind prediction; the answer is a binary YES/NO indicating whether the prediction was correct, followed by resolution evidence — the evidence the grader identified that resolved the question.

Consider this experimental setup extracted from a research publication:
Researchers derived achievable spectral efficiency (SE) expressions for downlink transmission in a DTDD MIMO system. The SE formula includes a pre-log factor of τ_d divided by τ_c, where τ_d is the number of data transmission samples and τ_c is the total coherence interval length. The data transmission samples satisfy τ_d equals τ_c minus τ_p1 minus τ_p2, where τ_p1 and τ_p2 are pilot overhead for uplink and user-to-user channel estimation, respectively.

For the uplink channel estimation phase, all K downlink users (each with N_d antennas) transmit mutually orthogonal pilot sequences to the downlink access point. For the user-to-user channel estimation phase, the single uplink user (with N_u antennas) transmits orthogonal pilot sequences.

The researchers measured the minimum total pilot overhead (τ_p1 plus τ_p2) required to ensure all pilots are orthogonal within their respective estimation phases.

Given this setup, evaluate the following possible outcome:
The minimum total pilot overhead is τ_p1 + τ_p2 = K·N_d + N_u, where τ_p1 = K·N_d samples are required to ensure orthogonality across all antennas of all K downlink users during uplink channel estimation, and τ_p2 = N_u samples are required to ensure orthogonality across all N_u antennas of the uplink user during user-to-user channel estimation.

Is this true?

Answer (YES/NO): YES